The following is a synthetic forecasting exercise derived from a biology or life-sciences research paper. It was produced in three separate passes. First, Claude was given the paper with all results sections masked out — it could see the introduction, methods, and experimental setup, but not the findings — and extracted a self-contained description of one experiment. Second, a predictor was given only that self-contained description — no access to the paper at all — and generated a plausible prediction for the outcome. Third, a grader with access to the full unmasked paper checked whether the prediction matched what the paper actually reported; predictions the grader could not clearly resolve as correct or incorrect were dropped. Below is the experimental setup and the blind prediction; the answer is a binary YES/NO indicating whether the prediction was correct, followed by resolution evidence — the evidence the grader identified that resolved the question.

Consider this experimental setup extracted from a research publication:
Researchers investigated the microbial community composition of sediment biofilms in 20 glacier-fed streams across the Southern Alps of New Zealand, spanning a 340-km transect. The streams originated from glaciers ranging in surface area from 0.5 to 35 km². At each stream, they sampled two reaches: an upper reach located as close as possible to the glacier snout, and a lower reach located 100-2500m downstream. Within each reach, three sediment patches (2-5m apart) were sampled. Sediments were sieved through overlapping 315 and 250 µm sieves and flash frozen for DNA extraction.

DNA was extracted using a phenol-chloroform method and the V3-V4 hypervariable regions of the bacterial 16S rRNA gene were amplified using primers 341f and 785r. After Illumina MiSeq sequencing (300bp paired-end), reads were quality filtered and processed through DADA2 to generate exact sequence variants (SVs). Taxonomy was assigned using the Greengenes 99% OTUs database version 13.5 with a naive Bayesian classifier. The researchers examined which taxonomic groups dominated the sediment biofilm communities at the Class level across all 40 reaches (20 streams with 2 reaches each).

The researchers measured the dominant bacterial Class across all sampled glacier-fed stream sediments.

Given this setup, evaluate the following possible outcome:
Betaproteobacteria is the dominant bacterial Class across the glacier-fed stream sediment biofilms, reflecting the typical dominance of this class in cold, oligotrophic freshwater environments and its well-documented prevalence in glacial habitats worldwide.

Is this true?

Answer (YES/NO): YES